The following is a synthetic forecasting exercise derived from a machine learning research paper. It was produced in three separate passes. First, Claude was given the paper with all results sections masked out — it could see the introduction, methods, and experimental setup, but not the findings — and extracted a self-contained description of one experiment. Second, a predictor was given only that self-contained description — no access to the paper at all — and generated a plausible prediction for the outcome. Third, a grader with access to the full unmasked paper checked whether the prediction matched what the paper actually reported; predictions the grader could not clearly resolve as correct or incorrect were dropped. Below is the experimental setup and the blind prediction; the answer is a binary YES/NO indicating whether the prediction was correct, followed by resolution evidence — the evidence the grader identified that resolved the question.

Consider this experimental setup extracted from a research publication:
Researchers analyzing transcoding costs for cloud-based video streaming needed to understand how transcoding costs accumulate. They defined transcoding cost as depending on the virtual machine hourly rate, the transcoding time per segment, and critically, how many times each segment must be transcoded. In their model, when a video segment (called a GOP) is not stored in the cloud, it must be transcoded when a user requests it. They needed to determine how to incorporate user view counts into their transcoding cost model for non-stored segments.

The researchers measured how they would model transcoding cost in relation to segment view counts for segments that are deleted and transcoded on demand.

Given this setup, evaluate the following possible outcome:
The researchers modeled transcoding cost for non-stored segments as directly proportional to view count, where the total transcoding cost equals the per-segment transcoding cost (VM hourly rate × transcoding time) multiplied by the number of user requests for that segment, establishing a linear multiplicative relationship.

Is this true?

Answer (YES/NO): YES